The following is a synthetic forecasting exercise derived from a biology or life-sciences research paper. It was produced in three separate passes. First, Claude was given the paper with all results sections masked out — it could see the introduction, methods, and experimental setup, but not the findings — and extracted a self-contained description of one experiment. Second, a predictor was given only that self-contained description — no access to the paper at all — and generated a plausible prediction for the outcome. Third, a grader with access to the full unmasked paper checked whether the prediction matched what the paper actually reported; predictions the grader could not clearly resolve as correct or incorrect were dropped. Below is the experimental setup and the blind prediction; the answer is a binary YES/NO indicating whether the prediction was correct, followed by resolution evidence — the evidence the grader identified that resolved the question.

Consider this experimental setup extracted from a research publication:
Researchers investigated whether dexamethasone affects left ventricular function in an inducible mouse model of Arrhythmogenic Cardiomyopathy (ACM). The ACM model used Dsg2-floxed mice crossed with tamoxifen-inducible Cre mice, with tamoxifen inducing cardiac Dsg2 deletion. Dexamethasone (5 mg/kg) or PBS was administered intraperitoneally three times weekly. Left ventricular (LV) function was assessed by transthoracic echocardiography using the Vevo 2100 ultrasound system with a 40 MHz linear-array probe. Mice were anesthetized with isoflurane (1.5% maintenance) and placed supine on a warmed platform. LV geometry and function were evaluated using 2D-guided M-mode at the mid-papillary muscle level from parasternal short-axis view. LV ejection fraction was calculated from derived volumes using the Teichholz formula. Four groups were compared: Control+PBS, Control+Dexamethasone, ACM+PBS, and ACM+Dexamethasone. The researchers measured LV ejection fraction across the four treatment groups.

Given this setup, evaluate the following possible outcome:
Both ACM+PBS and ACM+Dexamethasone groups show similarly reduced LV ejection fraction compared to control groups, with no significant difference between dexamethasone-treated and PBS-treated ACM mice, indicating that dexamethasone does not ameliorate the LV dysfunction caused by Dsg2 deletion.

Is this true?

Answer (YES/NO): NO